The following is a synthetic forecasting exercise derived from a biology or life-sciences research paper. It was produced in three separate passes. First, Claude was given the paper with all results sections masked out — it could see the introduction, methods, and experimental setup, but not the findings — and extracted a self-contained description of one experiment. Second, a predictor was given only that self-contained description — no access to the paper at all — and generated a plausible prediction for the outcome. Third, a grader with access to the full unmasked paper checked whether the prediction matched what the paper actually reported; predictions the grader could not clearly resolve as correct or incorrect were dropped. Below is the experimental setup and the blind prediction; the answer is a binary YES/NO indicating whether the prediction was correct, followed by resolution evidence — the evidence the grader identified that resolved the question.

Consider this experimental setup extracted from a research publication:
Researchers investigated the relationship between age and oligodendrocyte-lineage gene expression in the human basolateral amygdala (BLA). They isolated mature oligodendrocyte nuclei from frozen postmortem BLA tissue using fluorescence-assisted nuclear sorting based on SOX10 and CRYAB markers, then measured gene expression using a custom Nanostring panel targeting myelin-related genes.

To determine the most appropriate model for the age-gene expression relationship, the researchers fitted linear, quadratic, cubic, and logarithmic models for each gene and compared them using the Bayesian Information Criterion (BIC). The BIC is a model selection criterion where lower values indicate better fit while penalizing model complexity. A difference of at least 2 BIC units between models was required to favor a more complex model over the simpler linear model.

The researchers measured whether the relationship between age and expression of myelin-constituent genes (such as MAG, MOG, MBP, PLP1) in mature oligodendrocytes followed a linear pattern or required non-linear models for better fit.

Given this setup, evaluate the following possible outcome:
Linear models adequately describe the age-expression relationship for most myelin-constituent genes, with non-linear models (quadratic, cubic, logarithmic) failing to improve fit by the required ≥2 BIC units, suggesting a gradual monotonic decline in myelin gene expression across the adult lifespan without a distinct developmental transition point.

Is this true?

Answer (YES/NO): NO